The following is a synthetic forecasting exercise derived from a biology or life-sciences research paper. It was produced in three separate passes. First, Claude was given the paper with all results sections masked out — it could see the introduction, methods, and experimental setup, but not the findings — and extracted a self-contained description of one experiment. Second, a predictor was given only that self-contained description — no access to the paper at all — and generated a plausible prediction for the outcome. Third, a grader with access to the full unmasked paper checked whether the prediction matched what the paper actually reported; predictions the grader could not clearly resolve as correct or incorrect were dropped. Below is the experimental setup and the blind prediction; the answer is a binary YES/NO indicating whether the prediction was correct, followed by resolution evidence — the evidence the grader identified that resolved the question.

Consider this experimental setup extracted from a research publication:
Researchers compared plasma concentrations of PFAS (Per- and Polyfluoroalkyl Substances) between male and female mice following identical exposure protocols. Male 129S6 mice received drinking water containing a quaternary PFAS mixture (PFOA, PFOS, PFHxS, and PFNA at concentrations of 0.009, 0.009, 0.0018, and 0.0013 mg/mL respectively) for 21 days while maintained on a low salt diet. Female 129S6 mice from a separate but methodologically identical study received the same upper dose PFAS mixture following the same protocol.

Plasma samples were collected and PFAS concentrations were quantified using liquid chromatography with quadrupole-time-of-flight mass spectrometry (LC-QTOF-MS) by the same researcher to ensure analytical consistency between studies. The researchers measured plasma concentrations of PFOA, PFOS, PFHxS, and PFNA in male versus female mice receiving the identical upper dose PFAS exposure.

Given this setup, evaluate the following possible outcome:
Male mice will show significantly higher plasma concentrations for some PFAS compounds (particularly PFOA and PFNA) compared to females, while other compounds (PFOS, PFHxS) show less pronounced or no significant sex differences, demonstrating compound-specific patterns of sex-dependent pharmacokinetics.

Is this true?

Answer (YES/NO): NO